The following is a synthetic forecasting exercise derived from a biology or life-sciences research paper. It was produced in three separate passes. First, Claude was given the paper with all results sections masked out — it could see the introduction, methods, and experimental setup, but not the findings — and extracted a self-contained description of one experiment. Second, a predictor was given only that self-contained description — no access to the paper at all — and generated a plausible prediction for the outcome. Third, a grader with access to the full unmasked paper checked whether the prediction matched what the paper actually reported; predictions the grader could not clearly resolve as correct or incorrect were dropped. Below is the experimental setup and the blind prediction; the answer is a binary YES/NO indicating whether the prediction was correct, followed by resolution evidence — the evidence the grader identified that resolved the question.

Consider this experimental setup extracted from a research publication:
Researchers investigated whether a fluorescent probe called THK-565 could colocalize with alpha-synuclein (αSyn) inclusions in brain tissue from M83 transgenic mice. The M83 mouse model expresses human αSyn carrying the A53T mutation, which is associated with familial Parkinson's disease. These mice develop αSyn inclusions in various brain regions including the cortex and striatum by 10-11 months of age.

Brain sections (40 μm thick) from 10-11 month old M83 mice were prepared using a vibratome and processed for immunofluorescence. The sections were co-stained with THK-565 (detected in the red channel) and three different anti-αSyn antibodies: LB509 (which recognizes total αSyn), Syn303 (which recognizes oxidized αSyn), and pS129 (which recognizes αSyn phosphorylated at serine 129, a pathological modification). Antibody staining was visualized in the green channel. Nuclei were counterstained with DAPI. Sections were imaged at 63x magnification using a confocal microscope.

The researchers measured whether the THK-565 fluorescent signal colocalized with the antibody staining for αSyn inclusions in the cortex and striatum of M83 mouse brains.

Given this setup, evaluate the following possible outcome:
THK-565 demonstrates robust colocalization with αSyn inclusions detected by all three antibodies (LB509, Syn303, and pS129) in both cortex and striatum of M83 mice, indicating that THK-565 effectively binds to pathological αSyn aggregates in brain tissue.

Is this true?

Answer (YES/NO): YES